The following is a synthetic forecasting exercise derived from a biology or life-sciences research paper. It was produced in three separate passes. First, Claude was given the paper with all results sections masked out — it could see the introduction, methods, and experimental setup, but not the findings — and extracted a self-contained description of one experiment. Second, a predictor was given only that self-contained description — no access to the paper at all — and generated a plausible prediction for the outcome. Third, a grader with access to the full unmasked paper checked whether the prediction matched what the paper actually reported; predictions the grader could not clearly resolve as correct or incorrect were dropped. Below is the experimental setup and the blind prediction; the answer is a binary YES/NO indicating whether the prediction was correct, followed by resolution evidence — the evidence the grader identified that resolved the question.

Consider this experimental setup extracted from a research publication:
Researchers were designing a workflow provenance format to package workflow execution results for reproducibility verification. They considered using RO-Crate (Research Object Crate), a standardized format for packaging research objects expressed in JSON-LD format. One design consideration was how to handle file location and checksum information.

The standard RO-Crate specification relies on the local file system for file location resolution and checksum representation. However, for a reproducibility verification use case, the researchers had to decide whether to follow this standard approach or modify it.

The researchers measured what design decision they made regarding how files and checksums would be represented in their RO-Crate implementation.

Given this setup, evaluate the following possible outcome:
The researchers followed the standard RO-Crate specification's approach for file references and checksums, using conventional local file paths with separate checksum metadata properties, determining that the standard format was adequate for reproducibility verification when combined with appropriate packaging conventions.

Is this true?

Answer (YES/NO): NO